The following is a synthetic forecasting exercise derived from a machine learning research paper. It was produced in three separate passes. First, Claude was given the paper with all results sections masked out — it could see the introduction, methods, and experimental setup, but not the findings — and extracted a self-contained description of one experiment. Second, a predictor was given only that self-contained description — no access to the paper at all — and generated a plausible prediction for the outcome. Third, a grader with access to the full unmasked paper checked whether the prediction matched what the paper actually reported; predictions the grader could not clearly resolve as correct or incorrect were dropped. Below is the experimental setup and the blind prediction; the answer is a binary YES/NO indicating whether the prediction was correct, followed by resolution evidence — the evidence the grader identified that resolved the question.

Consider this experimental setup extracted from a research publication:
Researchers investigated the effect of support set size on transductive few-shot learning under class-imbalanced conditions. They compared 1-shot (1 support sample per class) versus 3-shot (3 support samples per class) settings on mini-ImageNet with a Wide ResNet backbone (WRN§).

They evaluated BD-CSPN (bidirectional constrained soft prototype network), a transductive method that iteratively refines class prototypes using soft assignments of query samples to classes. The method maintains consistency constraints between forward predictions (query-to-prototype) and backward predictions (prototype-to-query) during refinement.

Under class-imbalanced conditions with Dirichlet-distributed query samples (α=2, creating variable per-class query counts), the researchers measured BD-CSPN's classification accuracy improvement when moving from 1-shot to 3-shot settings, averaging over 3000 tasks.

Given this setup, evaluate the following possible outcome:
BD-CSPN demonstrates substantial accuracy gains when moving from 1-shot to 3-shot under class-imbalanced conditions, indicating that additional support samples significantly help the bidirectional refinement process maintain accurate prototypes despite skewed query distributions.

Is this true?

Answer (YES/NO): YES